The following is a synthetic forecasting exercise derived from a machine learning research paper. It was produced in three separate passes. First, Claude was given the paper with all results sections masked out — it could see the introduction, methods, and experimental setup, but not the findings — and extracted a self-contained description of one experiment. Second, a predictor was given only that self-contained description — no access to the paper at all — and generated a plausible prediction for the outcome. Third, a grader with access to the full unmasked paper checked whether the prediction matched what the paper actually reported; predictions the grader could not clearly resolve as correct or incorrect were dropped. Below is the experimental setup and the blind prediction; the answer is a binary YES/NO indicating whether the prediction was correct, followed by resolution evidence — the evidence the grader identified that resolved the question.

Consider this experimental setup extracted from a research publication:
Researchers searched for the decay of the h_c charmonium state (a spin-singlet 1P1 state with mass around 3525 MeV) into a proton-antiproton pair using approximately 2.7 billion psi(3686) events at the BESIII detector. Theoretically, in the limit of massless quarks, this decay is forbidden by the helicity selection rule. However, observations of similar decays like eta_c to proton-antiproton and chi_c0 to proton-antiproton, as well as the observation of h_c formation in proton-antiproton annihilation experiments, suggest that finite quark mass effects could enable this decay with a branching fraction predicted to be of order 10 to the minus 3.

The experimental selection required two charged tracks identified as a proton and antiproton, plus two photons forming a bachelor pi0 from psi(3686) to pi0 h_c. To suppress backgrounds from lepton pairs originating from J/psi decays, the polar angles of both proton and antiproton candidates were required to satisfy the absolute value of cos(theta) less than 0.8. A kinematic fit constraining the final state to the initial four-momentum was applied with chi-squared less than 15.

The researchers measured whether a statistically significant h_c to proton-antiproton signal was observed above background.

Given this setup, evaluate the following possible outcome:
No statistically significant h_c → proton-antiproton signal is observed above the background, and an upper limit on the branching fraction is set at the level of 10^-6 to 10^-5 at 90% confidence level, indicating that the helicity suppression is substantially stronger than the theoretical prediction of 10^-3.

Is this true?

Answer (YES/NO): YES